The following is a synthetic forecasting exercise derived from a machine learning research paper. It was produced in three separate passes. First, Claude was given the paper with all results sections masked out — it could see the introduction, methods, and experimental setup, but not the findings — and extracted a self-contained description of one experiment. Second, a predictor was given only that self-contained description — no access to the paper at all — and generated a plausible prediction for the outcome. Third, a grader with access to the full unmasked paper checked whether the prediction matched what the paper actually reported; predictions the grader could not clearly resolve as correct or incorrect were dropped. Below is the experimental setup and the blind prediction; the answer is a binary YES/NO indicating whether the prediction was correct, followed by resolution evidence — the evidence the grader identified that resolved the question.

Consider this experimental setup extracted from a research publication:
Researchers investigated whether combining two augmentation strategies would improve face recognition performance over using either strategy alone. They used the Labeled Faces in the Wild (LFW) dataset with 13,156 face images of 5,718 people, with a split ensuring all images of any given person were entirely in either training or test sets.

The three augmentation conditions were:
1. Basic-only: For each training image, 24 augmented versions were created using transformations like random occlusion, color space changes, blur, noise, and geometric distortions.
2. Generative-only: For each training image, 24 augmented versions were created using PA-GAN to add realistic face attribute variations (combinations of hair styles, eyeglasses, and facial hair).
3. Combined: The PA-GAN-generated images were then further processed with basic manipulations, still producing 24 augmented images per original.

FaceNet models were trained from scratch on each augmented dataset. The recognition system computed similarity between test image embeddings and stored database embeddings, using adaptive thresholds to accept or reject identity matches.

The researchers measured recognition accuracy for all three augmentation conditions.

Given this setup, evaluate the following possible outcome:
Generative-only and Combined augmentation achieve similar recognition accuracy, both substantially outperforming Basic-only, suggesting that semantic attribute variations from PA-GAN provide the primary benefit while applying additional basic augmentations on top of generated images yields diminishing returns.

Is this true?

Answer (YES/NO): NO